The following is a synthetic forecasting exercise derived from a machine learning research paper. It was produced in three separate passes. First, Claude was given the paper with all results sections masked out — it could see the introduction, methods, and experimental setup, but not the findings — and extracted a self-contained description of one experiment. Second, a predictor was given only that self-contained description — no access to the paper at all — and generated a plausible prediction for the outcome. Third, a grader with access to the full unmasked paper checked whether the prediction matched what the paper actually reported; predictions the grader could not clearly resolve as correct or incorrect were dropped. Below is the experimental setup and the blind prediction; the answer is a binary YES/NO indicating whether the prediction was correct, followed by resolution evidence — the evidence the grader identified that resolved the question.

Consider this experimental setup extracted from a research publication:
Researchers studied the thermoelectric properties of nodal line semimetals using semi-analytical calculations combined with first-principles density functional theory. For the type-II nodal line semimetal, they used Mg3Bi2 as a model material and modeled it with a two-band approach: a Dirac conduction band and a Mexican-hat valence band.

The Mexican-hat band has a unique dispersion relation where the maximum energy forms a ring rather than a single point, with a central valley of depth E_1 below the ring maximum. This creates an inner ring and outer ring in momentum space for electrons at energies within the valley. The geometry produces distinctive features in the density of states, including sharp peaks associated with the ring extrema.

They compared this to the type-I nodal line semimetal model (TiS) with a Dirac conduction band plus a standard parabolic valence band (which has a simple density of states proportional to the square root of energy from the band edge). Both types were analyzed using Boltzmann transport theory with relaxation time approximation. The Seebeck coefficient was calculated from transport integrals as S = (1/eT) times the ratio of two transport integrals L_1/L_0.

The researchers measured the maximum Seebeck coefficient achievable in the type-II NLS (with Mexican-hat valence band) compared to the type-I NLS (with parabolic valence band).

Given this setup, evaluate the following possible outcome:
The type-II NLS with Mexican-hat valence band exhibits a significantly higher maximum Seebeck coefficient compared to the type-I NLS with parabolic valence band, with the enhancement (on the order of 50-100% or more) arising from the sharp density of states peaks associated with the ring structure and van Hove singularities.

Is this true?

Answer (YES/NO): NO